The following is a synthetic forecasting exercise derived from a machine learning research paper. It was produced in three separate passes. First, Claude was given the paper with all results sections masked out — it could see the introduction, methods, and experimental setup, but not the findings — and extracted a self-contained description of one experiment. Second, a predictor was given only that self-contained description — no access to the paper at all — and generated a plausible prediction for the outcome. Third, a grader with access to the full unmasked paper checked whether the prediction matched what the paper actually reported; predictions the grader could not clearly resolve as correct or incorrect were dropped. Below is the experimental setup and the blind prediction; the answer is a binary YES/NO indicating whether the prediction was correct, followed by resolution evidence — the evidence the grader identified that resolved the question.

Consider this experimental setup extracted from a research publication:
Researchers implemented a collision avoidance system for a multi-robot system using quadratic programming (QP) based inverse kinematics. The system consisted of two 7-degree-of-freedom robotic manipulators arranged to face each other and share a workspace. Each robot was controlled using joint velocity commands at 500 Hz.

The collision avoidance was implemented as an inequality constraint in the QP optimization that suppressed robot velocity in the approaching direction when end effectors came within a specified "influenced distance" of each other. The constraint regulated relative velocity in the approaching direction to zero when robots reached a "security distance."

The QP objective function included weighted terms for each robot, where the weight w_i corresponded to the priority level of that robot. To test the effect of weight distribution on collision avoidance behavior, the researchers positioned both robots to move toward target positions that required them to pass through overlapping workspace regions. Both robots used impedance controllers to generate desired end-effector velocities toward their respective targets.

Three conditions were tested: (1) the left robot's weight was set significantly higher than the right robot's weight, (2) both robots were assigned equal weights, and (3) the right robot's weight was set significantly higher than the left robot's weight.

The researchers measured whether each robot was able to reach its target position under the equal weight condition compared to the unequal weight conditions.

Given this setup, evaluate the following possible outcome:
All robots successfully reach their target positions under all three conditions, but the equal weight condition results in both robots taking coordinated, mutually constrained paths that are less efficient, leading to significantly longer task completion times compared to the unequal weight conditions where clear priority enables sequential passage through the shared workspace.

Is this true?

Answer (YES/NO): NO